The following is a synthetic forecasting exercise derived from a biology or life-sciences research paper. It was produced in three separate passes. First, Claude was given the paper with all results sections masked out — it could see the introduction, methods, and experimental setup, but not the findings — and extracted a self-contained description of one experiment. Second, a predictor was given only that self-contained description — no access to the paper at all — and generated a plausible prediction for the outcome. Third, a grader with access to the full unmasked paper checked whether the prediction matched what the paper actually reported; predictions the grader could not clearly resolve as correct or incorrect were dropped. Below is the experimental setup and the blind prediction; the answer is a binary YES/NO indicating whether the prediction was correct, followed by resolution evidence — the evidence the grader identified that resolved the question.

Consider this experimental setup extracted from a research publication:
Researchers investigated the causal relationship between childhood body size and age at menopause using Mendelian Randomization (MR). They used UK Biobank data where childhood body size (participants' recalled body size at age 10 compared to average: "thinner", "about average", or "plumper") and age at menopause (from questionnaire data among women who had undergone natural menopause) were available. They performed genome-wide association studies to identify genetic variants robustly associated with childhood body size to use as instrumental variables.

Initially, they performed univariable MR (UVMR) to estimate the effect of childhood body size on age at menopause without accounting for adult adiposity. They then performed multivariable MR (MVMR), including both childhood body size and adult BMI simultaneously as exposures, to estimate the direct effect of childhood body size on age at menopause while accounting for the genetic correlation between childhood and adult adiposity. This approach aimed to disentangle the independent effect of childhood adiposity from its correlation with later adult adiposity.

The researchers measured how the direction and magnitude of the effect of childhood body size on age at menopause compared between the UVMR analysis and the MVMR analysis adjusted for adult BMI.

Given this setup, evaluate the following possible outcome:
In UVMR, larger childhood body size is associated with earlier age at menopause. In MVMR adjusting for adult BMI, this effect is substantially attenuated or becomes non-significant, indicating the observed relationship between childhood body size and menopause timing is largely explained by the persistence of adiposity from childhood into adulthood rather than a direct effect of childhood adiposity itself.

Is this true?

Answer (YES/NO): NO